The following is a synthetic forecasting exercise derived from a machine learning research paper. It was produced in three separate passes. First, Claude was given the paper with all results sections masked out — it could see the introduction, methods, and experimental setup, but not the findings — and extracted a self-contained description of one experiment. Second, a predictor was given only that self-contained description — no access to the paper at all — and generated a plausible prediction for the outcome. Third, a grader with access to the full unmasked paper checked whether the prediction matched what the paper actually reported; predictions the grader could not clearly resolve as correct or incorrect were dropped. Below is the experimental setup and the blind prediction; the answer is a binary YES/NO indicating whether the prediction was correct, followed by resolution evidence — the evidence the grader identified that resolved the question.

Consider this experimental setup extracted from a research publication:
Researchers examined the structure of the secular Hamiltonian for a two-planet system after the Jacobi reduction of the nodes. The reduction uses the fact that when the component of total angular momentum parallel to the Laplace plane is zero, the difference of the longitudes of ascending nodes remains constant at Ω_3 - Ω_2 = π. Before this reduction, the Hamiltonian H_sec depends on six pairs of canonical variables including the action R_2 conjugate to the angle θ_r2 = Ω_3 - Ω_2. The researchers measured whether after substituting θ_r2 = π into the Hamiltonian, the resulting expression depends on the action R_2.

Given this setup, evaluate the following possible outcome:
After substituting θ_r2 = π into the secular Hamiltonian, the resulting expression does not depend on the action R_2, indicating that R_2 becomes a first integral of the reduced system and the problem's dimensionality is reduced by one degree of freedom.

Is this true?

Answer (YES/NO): YES